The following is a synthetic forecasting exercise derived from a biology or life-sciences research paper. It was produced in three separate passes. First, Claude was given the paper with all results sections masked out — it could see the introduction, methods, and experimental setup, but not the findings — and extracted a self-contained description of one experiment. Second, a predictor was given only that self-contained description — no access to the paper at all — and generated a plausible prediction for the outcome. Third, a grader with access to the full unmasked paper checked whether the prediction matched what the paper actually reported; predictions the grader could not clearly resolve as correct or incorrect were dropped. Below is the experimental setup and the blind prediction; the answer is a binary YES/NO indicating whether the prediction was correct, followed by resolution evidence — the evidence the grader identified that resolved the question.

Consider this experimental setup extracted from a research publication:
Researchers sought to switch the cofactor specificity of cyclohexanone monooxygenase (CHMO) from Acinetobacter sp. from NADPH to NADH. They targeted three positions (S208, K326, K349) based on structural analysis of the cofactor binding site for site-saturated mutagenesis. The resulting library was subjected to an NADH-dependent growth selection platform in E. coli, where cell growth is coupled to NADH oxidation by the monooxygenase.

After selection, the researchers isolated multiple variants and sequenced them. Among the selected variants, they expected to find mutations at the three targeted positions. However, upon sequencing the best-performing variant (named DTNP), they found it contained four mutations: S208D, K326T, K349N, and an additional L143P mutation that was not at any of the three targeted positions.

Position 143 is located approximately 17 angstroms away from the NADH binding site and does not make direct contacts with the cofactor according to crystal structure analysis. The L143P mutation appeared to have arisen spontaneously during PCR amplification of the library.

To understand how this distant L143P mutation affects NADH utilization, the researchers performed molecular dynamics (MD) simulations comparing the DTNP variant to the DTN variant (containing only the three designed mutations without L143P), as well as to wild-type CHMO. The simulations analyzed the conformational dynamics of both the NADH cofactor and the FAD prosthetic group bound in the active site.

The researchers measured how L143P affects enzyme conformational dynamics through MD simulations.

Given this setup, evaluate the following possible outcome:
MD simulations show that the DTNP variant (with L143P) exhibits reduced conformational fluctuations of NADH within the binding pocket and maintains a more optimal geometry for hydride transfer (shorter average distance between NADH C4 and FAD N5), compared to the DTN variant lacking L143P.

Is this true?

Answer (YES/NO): NO